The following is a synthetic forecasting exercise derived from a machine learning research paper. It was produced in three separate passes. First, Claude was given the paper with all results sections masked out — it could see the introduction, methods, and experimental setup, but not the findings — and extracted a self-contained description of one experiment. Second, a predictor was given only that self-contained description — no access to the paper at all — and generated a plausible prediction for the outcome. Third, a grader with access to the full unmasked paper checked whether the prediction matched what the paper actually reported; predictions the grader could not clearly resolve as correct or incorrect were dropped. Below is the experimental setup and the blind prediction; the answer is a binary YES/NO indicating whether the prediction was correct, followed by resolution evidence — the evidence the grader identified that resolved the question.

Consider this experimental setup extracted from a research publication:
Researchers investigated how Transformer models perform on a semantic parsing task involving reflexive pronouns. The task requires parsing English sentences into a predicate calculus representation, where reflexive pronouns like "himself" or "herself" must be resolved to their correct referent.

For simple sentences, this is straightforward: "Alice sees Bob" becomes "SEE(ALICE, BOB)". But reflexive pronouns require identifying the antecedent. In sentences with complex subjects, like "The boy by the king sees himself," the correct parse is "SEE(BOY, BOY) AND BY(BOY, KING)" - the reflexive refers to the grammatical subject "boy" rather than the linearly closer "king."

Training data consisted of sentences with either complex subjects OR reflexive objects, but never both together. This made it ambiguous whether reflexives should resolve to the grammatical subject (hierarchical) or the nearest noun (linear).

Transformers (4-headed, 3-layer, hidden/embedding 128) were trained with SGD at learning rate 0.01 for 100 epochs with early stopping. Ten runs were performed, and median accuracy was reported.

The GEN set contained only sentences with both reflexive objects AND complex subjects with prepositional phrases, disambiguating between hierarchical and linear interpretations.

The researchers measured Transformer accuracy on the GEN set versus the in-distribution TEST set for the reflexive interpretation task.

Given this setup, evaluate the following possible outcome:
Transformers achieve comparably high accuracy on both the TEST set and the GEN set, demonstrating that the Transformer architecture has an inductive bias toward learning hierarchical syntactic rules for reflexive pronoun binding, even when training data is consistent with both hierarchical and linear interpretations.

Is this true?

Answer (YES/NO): NO